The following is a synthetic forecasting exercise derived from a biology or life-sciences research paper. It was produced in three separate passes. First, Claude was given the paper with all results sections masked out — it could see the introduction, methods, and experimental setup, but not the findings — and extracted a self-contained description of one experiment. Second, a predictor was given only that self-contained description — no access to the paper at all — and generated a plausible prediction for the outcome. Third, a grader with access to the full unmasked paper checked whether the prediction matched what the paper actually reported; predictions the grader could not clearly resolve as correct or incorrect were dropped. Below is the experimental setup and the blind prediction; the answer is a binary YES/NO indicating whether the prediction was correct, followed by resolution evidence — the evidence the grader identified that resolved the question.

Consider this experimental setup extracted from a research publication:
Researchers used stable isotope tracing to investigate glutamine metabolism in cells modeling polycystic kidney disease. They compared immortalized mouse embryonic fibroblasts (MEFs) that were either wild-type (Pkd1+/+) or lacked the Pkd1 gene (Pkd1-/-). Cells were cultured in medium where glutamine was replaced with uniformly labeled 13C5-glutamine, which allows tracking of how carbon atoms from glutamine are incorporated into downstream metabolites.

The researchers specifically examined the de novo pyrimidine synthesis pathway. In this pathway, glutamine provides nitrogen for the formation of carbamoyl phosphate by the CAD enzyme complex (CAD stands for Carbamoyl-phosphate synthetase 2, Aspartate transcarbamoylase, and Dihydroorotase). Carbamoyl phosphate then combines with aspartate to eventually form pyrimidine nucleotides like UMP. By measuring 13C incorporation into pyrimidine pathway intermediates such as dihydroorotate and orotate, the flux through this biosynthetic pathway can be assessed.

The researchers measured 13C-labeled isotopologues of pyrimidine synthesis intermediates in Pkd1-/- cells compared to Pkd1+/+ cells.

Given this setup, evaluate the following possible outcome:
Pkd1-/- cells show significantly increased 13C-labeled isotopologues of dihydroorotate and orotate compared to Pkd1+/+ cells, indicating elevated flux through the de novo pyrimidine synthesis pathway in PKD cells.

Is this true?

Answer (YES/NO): NO